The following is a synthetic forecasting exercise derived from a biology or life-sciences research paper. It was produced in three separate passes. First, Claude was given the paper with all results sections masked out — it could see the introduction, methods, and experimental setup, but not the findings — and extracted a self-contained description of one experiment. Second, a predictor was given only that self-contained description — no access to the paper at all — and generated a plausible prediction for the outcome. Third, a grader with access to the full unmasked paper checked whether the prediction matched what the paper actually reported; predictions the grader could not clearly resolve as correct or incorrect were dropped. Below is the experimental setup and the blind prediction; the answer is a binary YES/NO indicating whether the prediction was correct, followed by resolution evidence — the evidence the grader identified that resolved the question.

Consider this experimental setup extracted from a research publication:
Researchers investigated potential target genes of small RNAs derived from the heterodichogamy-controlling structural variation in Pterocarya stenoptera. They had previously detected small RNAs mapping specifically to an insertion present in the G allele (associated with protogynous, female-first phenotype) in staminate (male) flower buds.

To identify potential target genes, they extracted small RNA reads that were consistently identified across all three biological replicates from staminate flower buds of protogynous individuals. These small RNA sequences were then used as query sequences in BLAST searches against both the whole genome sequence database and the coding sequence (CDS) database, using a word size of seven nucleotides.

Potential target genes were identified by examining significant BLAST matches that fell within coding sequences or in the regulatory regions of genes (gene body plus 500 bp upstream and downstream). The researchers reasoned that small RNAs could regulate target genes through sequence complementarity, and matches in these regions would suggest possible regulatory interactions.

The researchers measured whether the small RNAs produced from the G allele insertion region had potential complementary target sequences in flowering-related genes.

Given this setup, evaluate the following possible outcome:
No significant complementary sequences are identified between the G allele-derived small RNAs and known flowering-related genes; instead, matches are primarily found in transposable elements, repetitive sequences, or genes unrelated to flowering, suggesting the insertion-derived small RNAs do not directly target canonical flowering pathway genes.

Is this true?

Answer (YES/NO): NO